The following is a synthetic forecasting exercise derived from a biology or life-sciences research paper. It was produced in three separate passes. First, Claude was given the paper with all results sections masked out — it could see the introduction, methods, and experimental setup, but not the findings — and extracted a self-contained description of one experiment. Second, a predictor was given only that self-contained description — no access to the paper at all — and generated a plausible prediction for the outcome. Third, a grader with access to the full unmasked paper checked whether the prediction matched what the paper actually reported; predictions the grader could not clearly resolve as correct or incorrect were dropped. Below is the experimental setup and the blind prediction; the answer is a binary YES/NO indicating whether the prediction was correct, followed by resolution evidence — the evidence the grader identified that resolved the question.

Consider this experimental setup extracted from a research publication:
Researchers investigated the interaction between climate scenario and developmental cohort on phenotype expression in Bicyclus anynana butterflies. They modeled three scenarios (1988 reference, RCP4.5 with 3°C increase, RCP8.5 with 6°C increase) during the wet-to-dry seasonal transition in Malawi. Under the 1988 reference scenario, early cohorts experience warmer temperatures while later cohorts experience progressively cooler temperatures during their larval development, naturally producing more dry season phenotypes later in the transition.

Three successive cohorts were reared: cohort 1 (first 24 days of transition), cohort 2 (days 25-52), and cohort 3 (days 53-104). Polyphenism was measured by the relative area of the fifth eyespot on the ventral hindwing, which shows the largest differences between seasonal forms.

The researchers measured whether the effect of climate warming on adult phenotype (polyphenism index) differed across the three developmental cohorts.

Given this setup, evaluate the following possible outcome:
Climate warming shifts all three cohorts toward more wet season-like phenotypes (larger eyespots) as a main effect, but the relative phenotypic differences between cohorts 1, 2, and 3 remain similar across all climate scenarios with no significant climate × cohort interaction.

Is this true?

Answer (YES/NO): NO